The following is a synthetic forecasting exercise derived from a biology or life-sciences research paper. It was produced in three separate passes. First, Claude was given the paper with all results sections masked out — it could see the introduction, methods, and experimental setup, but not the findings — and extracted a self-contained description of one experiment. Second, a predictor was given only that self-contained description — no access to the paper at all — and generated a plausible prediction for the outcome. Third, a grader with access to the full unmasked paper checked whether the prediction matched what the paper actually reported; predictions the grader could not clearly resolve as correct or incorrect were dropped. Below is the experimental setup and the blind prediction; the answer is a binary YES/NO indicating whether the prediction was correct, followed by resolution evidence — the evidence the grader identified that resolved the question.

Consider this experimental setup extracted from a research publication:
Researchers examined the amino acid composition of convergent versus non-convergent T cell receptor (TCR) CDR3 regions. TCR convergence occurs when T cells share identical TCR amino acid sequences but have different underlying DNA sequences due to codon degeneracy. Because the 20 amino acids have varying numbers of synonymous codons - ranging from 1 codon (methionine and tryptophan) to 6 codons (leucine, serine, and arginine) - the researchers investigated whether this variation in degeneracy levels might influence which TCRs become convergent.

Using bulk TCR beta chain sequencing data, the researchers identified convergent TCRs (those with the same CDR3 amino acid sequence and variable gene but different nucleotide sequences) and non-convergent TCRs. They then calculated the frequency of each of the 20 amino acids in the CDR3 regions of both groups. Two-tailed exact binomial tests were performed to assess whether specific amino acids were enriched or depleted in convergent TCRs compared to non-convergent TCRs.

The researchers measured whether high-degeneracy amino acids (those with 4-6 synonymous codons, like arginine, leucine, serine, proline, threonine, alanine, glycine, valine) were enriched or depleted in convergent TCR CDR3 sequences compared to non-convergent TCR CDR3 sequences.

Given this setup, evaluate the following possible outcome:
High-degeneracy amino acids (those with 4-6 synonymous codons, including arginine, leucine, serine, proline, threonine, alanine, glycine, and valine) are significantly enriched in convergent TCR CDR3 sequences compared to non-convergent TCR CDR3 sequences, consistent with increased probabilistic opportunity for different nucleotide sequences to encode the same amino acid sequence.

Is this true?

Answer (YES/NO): NO